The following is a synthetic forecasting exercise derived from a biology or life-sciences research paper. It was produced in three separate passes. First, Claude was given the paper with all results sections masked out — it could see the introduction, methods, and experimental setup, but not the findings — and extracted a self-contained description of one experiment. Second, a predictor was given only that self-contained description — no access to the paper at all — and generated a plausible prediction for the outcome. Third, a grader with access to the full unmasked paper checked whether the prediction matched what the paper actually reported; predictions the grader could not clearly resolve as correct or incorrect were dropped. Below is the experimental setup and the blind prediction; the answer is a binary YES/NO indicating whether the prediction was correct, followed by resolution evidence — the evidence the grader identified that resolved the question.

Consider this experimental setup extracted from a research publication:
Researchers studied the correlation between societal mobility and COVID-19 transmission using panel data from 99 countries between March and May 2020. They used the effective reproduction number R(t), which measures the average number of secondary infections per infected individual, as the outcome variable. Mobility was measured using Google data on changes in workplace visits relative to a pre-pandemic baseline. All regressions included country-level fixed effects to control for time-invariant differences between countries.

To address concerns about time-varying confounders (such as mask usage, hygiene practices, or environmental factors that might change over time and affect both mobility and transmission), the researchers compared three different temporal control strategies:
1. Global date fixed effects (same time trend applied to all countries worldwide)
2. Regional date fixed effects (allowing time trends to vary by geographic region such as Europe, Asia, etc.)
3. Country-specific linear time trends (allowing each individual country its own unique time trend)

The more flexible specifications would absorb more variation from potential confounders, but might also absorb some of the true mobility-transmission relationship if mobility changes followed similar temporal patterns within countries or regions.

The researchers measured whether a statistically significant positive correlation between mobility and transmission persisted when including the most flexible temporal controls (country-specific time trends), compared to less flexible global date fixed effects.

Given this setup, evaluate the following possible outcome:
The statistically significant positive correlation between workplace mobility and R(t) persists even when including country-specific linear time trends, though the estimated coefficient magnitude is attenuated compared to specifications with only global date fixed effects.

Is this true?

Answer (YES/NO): YES